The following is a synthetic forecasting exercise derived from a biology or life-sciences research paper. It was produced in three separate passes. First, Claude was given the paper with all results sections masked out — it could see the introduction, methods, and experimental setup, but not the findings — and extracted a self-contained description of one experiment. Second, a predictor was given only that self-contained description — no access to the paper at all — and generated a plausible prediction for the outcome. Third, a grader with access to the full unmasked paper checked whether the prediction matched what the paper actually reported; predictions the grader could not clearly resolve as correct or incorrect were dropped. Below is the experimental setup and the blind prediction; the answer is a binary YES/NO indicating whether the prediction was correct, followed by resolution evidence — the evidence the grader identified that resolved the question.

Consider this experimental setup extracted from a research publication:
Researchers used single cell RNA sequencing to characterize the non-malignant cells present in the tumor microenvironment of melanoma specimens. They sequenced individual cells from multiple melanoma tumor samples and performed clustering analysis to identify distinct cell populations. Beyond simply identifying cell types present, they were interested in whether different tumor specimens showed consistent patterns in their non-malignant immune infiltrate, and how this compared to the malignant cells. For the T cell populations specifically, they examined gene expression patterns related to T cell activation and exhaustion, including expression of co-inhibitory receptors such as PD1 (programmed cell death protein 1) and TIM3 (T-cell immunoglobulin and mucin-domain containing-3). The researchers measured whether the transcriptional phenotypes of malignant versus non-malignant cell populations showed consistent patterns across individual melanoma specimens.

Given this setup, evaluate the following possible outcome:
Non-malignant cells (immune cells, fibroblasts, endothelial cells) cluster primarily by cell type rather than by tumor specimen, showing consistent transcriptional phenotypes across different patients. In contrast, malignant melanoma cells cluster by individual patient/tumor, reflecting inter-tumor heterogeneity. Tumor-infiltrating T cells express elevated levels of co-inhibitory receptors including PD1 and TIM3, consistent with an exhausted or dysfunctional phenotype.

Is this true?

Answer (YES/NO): YES